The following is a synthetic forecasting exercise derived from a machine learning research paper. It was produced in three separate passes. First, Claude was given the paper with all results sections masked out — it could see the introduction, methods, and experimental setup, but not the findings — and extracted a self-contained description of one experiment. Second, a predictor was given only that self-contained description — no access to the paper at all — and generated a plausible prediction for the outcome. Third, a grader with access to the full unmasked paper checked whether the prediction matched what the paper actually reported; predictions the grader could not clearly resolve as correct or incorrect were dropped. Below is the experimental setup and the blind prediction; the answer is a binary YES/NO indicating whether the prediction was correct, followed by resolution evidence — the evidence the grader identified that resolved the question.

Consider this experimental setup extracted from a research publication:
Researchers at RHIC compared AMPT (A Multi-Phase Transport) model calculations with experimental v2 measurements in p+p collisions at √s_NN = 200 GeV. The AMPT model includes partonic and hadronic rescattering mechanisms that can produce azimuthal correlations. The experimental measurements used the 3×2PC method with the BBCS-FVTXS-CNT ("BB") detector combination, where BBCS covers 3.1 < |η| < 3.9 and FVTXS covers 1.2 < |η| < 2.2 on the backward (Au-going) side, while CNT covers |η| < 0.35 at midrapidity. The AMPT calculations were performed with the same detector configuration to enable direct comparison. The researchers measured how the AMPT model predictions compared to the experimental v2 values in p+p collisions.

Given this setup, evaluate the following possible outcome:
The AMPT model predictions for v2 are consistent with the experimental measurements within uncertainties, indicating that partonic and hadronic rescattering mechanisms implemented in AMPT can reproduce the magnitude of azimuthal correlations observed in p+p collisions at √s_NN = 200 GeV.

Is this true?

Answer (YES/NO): NO